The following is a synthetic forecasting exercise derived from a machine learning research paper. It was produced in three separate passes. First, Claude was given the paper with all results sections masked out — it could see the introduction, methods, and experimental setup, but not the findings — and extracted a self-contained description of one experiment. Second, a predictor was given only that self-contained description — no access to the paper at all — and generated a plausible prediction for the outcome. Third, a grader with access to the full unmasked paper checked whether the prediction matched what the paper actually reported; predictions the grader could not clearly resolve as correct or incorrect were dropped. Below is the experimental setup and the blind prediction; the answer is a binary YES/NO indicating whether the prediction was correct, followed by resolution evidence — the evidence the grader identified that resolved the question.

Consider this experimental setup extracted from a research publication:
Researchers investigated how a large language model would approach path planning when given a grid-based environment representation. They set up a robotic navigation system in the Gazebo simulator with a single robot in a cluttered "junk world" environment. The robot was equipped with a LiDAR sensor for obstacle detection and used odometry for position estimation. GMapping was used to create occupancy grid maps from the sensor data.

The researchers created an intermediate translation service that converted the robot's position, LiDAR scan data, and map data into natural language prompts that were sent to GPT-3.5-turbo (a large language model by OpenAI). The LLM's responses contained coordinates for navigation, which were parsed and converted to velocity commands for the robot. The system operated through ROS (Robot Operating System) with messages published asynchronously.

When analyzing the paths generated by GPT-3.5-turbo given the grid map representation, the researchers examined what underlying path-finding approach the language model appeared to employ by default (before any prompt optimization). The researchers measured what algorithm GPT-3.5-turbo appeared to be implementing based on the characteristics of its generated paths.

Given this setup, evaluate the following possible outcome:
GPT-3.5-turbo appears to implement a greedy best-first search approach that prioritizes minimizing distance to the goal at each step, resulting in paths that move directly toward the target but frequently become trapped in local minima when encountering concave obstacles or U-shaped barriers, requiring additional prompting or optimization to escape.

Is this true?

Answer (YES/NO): NO